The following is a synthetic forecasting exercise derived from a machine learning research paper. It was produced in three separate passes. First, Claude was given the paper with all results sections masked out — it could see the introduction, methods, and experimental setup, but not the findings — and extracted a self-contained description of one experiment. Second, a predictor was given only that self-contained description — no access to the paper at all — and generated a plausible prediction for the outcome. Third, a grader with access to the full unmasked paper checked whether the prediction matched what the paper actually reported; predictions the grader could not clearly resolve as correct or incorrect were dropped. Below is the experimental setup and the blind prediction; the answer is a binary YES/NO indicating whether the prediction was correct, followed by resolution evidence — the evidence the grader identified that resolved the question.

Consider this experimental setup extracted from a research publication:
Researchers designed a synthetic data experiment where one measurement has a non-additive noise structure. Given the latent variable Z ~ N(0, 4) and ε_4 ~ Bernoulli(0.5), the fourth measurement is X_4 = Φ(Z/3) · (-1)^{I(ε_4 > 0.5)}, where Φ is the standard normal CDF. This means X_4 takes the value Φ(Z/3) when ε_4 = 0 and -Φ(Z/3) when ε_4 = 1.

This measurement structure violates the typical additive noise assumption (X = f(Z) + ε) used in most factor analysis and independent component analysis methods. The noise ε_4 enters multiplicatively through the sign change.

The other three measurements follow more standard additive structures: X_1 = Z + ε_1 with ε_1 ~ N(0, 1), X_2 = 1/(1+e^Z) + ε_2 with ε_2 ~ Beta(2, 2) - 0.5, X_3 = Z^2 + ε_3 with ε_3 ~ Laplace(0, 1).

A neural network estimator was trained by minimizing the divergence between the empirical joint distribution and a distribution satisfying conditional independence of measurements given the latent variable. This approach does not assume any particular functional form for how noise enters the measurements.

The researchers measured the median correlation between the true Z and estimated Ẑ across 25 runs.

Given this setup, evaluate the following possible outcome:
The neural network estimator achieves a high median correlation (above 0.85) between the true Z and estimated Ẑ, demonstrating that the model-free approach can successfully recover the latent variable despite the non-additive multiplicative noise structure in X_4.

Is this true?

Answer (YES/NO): YES